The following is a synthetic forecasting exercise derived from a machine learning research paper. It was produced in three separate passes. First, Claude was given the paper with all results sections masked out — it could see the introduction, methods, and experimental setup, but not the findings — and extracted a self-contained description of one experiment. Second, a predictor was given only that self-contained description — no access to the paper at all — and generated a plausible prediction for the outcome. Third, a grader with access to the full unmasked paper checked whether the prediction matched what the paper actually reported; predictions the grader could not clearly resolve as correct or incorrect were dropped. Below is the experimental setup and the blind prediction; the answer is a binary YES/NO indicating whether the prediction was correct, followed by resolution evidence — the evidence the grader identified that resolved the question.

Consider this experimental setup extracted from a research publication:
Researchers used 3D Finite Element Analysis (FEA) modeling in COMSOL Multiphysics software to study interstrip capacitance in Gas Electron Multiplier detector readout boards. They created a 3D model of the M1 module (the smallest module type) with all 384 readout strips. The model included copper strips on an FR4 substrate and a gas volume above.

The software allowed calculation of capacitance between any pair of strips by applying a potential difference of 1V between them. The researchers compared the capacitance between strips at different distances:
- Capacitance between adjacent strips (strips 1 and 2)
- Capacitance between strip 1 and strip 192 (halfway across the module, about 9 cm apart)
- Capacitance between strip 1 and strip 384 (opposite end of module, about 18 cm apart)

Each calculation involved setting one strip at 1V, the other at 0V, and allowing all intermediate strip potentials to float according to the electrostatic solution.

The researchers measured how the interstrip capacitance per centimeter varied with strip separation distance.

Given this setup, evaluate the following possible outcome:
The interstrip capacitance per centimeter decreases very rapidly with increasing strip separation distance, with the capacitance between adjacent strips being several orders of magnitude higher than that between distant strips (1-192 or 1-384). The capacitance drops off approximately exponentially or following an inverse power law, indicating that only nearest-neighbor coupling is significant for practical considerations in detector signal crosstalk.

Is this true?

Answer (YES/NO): NO